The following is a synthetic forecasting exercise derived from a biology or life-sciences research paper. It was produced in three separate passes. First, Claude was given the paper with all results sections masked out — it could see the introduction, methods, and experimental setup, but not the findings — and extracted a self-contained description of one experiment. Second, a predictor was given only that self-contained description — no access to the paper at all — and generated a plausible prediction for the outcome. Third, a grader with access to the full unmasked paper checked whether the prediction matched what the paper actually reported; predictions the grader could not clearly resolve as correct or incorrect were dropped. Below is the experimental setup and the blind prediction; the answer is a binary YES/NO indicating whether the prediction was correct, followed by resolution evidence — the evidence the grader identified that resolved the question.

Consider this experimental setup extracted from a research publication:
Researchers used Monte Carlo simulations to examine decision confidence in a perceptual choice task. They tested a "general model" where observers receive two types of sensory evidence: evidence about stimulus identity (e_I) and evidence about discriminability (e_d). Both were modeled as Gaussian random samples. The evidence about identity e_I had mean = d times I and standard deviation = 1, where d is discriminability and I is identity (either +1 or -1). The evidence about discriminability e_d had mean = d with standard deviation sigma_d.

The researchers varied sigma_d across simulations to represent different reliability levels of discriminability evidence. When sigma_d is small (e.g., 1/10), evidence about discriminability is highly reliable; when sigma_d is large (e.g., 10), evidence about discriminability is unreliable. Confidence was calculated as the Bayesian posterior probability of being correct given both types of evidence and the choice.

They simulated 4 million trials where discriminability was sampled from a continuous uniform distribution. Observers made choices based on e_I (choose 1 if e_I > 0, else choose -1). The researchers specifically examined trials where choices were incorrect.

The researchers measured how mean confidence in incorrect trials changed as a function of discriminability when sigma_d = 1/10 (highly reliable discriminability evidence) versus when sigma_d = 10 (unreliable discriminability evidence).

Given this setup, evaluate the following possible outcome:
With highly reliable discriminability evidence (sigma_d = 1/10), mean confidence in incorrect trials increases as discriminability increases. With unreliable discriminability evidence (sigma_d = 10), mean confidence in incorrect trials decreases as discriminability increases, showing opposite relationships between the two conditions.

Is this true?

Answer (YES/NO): YES